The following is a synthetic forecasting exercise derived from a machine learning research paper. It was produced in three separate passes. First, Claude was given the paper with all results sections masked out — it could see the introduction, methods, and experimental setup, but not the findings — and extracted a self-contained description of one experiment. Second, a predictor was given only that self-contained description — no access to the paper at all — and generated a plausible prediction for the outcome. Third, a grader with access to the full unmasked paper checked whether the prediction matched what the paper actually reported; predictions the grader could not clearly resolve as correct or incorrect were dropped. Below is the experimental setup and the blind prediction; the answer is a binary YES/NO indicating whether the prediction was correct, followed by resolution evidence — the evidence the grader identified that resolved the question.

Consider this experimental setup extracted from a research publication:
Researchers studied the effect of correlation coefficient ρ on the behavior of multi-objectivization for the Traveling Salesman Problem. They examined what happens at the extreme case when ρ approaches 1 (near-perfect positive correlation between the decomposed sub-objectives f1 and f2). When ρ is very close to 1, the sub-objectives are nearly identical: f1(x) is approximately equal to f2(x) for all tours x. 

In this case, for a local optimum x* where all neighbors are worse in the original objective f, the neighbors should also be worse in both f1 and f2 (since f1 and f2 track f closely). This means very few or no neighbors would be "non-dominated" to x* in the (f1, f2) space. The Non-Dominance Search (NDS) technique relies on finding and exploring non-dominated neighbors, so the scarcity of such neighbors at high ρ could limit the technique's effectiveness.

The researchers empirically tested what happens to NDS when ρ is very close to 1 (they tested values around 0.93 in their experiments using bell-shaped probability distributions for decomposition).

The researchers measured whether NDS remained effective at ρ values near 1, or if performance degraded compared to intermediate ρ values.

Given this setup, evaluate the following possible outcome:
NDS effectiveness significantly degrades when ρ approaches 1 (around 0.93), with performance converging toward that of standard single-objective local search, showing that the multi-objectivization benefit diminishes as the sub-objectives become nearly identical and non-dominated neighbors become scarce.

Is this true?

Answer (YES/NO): NO